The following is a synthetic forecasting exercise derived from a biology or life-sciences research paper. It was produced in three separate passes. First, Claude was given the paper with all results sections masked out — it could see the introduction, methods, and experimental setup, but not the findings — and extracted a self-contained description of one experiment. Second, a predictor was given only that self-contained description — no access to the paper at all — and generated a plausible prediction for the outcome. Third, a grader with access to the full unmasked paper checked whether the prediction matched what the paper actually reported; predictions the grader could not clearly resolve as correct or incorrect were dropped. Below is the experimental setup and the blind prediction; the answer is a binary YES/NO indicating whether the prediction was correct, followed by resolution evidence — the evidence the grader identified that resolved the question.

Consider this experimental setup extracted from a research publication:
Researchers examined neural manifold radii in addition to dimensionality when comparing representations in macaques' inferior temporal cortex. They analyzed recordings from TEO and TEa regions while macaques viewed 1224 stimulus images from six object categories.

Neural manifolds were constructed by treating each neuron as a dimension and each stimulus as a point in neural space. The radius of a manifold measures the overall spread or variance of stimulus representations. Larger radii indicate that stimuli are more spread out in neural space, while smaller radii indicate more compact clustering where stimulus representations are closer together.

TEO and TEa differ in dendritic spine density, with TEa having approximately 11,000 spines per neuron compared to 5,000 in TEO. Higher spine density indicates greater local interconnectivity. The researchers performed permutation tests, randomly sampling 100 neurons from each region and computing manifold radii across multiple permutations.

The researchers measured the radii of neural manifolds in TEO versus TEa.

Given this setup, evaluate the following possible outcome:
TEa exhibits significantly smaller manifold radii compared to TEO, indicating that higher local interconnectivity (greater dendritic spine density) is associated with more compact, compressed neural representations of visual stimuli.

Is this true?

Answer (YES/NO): YES